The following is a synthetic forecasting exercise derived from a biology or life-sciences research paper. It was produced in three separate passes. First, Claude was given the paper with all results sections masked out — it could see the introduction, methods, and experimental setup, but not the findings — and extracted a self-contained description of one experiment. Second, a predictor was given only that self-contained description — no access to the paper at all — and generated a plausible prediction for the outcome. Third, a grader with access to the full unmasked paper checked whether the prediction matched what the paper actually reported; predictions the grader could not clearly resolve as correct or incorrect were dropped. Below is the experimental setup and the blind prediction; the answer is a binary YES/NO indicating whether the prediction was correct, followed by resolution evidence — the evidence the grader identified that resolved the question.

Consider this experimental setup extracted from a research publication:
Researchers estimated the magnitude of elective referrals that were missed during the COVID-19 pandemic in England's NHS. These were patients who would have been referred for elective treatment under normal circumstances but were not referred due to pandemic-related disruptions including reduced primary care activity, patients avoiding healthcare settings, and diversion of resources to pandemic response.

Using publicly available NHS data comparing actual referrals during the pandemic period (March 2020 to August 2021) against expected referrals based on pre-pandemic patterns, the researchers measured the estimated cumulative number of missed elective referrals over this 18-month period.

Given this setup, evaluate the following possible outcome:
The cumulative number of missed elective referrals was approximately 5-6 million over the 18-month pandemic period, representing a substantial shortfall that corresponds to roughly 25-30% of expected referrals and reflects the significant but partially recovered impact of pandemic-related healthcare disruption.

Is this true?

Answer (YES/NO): NO